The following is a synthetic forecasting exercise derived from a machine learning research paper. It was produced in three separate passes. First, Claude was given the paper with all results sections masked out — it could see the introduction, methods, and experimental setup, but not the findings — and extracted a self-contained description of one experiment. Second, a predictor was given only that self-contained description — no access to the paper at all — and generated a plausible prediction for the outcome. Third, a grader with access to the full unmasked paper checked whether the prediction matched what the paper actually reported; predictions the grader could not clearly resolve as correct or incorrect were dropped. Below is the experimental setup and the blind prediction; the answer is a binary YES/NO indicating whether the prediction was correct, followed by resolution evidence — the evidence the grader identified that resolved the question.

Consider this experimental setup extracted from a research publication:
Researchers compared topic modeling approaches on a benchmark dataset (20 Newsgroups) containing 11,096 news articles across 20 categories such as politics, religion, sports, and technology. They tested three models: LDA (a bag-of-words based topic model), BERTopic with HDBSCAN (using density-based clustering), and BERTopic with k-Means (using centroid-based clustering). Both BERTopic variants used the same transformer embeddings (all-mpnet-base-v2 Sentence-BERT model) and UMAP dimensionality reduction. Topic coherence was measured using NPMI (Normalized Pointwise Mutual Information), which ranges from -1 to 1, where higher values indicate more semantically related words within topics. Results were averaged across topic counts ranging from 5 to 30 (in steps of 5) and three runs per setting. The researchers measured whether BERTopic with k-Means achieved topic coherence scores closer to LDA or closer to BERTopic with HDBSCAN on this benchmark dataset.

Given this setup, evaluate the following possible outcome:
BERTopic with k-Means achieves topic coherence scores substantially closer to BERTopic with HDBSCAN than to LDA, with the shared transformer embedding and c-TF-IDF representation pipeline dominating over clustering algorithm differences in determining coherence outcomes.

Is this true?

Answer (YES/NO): NO